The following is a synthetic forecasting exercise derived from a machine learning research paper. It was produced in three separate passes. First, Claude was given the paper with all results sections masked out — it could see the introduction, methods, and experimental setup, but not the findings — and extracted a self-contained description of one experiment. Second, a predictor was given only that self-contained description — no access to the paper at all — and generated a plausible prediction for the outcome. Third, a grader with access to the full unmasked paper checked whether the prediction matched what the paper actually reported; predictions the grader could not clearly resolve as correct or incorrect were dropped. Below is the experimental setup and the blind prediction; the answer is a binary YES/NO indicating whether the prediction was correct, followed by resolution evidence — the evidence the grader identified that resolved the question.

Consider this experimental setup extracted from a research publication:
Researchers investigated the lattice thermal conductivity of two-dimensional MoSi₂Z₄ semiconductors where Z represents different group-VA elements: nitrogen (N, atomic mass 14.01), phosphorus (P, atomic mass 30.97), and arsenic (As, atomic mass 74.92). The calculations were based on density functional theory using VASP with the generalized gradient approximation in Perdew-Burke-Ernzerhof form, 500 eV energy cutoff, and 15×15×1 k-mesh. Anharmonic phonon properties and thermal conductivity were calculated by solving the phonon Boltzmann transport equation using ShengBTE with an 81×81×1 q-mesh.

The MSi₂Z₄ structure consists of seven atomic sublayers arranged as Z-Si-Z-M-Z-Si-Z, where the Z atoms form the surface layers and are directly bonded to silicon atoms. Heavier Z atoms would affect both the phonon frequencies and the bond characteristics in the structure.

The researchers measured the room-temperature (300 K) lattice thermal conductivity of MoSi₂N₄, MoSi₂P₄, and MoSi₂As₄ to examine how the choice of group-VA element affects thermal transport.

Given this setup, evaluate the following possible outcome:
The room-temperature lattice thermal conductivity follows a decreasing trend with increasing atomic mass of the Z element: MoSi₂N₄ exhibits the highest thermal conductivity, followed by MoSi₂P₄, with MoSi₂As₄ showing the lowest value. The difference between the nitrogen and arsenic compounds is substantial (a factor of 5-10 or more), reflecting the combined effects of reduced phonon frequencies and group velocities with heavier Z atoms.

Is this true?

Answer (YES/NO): YES